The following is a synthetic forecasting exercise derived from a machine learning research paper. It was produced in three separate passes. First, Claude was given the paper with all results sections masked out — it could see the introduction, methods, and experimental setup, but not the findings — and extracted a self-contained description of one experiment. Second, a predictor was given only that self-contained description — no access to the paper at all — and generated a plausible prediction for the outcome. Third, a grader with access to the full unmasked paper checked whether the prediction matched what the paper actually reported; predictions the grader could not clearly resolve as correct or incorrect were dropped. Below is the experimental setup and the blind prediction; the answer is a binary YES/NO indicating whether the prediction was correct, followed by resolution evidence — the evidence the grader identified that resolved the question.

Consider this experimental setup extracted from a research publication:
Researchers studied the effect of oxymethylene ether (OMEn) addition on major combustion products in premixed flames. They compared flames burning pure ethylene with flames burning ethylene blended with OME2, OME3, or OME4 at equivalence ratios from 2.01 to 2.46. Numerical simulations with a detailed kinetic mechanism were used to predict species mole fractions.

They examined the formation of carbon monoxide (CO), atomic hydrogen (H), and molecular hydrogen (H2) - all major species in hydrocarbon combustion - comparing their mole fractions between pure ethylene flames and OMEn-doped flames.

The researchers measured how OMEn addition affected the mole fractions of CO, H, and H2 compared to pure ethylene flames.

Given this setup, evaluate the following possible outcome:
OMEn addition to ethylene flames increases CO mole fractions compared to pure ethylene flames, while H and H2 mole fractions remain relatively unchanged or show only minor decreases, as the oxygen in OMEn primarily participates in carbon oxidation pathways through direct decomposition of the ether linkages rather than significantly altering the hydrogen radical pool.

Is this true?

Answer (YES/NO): NO